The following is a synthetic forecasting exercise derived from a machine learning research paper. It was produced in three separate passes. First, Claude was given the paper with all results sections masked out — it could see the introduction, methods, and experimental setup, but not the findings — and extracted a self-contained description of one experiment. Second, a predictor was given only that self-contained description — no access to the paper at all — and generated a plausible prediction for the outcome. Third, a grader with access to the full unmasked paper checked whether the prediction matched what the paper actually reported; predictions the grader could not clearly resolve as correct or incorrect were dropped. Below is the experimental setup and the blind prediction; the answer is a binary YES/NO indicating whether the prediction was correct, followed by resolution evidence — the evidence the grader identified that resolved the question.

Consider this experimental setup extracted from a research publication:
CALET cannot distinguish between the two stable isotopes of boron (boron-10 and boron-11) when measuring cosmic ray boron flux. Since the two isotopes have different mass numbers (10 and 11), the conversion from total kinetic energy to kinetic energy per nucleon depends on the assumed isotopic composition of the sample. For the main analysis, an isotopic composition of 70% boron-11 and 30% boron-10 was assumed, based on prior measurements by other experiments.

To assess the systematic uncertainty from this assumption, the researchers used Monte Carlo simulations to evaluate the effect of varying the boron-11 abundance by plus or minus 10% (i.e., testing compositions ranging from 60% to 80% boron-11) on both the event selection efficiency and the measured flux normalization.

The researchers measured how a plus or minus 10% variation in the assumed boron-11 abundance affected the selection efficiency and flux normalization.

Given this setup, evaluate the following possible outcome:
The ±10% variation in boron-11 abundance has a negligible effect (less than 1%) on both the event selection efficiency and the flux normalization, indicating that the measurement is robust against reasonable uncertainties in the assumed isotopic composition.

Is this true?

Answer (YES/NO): NO